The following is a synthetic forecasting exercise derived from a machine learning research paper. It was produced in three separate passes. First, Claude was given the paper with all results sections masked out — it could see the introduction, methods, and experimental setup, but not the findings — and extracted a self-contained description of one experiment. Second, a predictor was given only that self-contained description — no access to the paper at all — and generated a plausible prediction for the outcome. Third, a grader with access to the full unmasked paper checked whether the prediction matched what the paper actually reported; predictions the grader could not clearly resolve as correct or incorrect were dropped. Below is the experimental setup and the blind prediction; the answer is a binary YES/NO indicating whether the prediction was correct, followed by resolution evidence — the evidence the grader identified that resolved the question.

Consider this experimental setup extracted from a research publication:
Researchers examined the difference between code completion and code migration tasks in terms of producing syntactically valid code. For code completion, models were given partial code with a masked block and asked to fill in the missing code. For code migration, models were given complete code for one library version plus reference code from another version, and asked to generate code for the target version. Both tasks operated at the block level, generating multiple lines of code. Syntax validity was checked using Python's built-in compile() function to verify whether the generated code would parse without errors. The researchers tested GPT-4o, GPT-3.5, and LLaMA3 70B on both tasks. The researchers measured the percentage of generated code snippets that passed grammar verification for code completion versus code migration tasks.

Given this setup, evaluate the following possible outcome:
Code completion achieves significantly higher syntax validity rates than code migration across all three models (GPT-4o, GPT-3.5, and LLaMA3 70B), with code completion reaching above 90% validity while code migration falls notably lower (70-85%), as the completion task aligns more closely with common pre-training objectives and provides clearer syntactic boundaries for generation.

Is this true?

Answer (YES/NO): NO